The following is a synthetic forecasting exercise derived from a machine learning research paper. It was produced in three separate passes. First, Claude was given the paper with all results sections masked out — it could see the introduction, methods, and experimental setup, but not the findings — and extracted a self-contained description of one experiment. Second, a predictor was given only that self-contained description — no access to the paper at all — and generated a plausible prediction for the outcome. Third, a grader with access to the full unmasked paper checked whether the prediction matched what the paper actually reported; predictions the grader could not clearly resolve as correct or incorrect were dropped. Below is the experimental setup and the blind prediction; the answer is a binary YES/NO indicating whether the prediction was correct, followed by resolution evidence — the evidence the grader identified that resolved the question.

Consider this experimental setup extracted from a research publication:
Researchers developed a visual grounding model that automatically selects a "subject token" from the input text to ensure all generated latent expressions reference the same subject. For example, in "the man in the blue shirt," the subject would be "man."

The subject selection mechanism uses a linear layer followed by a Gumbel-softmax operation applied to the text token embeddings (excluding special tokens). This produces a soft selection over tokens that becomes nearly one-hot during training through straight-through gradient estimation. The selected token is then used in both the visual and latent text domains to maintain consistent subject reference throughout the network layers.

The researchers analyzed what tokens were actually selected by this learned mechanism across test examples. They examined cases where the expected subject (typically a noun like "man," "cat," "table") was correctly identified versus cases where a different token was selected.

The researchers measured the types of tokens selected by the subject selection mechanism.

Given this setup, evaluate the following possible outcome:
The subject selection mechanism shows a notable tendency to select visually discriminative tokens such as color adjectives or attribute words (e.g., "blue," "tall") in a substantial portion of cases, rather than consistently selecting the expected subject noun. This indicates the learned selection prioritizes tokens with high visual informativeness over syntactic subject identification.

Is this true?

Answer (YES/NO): NO